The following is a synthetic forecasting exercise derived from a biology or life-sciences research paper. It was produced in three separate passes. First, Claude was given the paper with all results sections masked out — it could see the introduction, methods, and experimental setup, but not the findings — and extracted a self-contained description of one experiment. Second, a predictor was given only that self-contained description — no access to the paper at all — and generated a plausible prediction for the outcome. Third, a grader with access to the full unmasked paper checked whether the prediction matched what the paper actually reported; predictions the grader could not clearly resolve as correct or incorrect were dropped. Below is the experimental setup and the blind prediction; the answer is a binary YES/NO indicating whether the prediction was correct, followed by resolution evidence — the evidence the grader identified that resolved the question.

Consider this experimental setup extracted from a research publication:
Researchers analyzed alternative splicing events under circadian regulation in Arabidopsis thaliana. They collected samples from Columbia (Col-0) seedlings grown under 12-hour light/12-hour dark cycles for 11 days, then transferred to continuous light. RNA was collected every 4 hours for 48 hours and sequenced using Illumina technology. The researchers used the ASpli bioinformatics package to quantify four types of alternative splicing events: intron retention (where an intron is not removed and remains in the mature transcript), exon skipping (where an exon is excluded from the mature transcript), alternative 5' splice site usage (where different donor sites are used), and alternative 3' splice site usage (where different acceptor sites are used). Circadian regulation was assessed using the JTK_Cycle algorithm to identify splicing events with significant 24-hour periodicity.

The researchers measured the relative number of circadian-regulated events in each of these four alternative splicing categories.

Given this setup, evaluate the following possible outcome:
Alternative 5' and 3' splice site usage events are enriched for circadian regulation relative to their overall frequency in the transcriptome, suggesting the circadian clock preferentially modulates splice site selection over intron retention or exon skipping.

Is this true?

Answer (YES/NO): NO